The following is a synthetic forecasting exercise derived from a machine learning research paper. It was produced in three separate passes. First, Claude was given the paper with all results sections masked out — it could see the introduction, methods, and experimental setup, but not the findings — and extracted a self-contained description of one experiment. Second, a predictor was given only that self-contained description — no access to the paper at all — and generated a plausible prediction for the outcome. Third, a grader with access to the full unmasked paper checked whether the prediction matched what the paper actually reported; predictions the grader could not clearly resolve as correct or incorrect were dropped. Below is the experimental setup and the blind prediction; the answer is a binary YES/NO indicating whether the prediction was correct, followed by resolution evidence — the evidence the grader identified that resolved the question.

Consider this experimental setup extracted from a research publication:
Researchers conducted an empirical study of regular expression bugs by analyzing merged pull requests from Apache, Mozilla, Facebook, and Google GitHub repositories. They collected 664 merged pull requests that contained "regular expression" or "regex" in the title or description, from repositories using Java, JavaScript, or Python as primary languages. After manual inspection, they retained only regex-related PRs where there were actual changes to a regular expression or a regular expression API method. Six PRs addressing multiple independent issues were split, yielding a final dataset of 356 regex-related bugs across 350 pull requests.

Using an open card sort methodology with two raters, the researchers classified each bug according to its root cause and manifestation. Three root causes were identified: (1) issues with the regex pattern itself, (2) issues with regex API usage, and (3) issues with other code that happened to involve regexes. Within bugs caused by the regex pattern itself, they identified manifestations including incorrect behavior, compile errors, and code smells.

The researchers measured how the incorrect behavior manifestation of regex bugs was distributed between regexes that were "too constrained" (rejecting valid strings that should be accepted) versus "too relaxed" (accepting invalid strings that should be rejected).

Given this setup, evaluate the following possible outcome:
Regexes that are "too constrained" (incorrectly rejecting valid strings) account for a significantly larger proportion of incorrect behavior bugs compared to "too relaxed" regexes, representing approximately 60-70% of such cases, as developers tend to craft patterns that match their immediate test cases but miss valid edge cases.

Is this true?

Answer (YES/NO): YES